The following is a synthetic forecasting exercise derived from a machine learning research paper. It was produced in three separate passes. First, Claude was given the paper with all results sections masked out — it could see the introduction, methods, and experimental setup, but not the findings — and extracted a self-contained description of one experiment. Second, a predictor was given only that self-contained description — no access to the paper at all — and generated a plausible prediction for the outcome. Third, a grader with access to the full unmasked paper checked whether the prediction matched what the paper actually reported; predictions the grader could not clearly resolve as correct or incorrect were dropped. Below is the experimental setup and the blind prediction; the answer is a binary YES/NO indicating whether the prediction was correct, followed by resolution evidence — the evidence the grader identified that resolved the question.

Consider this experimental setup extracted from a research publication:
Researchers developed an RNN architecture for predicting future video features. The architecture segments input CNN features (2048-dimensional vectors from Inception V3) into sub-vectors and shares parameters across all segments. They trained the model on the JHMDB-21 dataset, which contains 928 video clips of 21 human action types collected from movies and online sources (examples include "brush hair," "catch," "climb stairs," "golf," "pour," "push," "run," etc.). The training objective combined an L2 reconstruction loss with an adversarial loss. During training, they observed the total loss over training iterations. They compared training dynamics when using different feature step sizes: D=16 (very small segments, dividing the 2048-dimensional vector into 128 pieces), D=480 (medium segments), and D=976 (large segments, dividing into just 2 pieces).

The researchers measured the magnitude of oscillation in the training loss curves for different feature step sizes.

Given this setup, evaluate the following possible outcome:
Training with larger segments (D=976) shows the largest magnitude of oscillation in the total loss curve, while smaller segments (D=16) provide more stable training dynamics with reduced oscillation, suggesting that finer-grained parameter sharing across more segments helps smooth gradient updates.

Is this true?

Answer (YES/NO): NO